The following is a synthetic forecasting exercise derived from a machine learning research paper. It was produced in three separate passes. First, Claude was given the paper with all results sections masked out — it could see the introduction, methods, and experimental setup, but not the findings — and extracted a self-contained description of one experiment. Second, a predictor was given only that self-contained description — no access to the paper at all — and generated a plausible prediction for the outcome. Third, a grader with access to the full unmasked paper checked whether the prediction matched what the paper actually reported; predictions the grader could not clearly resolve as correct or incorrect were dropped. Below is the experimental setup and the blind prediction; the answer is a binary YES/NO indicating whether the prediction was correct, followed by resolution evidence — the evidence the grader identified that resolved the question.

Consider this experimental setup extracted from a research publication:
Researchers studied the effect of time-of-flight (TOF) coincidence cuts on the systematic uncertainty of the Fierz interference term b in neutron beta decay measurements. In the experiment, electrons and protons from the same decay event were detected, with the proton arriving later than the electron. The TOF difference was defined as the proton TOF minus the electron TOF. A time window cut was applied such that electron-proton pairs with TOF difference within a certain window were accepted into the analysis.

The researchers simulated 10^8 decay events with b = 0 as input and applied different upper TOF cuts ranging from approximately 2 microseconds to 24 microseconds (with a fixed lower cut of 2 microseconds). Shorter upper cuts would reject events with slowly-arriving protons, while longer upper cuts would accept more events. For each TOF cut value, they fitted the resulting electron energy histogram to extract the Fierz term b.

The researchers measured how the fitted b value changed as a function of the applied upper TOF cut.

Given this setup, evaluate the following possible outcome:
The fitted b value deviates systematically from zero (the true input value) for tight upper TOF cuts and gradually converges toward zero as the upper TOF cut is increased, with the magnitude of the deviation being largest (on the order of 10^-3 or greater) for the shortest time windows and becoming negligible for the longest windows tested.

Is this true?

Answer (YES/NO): YES